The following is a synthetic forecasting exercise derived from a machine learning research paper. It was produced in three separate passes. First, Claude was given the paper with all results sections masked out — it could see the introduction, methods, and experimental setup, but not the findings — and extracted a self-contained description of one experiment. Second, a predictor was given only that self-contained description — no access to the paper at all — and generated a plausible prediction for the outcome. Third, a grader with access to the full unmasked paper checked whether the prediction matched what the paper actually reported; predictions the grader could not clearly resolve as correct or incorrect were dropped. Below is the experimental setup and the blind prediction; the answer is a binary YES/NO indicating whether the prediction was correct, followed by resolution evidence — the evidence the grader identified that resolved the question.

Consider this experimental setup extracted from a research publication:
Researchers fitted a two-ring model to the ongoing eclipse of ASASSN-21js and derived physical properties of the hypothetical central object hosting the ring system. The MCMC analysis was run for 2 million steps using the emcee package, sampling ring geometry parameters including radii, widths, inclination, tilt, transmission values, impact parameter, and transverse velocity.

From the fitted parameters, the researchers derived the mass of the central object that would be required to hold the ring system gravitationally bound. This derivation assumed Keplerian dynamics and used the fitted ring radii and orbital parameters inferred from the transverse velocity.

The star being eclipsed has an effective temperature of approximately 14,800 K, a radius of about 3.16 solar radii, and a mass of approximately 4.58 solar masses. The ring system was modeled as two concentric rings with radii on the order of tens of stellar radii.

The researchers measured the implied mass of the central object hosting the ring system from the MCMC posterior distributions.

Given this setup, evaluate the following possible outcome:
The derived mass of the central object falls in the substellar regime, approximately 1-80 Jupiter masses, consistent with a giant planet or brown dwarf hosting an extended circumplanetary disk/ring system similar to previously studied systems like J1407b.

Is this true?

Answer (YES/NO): NO